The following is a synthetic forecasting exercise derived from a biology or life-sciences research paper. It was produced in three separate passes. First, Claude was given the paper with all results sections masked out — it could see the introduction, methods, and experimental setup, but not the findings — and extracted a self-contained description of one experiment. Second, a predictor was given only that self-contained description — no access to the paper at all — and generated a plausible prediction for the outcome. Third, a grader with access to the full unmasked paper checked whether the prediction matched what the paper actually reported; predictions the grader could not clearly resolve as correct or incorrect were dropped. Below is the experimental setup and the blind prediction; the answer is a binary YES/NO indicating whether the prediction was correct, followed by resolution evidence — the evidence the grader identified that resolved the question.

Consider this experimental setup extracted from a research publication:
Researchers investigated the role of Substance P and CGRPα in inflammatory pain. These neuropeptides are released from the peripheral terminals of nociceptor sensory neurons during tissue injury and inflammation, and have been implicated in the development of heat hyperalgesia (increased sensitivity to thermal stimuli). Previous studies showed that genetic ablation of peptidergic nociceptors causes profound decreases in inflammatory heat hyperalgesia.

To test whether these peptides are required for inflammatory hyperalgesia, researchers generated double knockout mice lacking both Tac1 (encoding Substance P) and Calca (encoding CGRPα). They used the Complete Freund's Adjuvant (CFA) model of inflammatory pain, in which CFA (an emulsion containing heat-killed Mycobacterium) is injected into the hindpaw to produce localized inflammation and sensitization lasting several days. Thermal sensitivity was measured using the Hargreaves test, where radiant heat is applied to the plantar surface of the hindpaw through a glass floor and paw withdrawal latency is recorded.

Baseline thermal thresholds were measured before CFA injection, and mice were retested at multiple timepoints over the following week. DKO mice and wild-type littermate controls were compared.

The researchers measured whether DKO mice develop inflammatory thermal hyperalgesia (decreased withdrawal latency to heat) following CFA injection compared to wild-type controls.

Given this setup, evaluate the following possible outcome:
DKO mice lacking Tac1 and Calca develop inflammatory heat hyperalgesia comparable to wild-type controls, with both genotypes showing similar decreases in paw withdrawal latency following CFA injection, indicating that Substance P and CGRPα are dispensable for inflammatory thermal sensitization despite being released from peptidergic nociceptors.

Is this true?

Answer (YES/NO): YES